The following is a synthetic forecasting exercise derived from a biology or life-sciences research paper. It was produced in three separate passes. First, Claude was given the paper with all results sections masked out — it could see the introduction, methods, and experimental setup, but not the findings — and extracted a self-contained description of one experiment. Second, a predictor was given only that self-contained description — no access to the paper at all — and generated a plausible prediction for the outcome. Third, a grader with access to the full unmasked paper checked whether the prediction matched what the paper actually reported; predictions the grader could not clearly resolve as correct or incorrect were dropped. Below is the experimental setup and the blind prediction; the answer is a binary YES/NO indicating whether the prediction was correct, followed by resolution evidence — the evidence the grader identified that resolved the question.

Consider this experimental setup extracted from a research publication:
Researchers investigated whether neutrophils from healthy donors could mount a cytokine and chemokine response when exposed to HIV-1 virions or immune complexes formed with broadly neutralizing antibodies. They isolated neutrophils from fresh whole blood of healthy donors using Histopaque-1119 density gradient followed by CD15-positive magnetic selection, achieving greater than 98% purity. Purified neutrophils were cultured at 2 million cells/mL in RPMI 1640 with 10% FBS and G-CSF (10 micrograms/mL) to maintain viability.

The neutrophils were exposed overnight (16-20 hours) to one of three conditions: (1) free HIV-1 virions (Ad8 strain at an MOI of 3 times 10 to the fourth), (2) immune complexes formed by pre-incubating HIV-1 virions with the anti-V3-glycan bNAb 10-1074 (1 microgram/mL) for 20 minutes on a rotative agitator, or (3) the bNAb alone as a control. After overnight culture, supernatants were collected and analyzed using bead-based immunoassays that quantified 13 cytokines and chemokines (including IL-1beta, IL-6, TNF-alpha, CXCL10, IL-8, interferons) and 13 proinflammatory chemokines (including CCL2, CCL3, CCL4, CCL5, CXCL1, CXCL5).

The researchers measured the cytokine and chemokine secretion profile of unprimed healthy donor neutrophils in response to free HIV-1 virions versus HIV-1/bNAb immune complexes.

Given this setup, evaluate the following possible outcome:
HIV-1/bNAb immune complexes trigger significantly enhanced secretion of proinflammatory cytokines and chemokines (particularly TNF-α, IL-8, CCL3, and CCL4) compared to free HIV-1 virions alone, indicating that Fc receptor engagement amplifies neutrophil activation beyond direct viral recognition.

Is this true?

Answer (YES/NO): NO